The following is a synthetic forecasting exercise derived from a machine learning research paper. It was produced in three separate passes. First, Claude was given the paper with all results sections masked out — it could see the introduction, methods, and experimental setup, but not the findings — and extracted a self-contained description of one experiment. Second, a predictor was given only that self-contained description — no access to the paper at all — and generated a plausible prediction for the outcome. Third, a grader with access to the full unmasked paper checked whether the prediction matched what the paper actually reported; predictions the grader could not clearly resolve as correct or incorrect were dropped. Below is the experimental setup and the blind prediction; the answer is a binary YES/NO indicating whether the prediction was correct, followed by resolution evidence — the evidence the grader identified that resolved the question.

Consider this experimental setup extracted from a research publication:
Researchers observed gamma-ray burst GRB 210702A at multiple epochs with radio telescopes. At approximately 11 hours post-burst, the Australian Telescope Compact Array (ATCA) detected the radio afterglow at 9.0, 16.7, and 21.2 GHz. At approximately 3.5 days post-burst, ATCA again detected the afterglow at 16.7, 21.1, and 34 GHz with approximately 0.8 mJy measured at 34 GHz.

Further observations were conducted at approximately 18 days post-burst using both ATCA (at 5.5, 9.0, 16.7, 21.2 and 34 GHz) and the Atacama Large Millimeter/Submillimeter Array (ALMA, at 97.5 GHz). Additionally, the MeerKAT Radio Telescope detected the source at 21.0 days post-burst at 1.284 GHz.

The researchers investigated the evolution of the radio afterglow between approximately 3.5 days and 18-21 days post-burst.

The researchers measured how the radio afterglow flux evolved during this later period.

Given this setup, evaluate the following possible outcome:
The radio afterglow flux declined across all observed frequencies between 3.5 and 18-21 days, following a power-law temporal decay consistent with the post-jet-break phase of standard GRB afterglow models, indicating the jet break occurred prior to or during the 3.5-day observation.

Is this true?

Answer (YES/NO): NO